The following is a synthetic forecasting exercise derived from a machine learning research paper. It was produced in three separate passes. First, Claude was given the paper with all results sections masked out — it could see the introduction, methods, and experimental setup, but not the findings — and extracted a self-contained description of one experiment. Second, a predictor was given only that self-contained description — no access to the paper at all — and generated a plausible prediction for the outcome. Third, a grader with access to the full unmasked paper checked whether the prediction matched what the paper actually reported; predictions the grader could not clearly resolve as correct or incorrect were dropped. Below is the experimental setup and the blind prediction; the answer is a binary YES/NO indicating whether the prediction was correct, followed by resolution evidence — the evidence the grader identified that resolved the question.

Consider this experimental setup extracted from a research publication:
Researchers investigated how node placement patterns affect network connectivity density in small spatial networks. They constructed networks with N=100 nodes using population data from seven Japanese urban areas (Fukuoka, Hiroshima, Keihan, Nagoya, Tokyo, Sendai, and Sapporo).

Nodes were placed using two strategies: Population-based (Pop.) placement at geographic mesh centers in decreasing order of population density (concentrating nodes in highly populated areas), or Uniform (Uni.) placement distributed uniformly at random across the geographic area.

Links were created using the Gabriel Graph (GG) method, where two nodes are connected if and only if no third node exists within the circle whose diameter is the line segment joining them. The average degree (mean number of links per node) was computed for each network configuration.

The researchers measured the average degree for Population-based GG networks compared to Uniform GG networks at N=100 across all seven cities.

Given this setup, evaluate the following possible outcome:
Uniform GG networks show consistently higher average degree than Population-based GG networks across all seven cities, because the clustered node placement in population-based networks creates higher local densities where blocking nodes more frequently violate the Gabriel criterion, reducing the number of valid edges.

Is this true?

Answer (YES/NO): YES